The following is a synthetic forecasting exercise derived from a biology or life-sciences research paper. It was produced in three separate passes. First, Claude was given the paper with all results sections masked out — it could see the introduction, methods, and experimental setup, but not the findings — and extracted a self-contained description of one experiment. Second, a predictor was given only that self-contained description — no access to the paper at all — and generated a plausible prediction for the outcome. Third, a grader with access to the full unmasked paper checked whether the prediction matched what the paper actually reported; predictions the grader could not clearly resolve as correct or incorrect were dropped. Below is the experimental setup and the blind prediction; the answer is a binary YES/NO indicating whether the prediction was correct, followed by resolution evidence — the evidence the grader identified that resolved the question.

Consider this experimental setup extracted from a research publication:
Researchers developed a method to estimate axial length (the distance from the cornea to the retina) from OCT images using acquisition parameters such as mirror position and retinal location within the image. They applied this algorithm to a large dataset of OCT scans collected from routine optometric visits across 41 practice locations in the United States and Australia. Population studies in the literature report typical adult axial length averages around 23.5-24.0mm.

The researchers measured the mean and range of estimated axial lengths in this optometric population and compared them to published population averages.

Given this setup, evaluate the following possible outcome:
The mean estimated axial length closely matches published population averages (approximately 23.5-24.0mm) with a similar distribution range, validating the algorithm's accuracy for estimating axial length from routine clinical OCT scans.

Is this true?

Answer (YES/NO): NO